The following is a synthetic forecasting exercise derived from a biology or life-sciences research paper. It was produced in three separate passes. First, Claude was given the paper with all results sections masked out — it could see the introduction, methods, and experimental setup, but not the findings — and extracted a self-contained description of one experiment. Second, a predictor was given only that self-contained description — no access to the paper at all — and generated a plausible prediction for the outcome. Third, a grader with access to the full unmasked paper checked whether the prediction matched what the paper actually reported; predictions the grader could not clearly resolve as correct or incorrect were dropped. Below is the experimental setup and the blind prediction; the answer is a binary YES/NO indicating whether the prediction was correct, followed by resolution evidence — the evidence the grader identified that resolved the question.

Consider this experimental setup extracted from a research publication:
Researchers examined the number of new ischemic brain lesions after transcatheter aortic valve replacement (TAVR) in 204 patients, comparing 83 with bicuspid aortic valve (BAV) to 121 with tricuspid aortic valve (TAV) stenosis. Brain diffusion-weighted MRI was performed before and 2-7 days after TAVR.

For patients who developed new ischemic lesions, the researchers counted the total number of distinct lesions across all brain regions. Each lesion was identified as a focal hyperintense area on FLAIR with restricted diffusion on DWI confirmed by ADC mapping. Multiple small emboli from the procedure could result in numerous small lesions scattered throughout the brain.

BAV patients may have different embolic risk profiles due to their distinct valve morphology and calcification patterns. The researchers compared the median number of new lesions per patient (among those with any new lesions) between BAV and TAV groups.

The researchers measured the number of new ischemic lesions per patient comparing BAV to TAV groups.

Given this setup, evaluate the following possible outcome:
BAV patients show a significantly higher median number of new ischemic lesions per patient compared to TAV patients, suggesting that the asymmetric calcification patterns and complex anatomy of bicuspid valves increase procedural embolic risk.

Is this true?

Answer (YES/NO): YES